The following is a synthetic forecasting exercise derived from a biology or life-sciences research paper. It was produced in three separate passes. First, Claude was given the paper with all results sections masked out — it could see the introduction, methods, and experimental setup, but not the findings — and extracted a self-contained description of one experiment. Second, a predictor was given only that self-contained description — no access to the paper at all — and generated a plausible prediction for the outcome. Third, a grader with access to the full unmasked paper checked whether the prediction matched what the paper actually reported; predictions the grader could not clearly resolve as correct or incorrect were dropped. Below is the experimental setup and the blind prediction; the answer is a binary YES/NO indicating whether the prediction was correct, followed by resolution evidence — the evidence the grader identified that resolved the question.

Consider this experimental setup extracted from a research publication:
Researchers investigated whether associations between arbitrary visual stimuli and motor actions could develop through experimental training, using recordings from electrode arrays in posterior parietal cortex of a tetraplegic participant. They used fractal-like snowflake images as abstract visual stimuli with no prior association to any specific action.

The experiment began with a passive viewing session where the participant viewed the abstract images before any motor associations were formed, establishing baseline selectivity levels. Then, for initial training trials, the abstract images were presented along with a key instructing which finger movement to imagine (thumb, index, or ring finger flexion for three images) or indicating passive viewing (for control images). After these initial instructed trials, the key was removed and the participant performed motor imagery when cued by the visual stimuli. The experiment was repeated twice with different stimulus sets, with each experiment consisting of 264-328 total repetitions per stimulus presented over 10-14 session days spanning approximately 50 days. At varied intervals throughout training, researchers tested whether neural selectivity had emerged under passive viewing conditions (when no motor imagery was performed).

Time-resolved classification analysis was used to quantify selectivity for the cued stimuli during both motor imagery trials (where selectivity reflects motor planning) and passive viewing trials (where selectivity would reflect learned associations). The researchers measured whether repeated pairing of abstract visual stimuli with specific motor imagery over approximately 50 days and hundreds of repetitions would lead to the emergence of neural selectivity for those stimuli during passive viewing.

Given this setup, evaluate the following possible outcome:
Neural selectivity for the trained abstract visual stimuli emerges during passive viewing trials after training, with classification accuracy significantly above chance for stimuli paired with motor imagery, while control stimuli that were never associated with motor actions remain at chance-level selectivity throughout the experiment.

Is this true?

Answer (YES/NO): NO